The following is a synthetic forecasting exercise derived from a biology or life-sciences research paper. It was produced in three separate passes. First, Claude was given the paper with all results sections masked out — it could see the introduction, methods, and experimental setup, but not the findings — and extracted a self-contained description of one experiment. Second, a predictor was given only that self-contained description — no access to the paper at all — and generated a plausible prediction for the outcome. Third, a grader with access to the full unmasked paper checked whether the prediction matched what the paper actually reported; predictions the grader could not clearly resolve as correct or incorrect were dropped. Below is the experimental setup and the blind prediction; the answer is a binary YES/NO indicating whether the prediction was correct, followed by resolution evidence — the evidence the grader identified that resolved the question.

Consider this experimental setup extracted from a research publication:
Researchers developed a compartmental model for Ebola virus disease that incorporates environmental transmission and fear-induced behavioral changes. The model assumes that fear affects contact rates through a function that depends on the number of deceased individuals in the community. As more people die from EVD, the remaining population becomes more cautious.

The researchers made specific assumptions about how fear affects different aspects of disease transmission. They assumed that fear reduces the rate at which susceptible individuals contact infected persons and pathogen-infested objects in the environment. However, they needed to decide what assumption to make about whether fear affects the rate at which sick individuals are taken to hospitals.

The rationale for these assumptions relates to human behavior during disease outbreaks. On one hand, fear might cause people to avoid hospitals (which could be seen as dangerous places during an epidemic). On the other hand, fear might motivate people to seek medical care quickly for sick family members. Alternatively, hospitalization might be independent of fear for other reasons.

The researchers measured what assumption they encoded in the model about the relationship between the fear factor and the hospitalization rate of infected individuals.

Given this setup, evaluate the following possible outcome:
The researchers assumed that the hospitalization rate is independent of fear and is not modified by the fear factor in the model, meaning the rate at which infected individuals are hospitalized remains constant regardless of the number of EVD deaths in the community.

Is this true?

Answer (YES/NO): YES